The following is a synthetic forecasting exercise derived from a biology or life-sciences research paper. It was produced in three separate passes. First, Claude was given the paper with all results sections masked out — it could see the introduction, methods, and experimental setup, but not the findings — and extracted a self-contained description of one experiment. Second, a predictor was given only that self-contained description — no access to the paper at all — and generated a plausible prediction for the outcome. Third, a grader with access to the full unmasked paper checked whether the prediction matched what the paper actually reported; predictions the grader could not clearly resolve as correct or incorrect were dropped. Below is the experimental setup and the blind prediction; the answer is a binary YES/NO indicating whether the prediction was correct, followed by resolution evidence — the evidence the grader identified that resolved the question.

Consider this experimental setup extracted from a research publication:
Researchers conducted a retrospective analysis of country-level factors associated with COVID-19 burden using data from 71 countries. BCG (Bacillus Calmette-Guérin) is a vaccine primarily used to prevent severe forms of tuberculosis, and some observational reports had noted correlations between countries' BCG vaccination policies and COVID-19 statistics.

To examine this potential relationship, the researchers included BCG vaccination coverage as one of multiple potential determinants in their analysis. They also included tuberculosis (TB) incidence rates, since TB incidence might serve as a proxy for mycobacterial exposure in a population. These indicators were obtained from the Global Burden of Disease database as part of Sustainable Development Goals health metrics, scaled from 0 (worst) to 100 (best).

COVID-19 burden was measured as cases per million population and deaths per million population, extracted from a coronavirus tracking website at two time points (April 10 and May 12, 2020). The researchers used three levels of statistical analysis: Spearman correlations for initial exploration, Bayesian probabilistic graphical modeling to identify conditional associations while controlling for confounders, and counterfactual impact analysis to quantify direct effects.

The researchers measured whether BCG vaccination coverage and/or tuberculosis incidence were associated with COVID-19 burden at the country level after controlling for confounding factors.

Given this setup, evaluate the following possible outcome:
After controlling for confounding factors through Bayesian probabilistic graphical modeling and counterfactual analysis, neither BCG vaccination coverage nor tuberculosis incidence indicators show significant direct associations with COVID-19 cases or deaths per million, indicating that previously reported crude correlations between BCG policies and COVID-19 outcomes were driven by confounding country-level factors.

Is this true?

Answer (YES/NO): YES